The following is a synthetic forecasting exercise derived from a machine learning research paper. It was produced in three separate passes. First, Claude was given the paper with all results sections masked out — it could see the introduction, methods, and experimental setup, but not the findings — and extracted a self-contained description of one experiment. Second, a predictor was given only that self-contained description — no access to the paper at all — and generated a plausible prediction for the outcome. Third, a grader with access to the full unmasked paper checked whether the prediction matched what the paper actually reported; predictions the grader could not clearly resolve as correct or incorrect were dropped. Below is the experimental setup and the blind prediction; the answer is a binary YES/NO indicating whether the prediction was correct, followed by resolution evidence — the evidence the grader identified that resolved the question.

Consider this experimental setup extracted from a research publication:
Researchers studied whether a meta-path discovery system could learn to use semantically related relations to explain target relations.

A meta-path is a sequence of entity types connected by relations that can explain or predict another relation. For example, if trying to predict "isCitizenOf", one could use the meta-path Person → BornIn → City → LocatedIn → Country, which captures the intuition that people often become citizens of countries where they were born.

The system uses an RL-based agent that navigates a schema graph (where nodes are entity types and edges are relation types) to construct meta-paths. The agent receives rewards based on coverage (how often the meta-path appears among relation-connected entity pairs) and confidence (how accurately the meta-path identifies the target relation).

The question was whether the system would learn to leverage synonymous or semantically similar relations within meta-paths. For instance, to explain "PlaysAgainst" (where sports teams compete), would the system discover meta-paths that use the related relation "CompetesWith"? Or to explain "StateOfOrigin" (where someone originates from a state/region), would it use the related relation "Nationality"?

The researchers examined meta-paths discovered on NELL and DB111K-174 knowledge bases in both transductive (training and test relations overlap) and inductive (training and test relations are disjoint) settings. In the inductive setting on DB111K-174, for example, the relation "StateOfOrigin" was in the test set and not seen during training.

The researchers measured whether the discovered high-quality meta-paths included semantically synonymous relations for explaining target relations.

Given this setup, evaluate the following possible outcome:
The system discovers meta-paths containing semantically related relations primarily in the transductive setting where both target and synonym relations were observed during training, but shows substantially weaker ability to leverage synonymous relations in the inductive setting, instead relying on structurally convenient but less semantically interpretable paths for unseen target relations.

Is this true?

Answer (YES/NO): NO